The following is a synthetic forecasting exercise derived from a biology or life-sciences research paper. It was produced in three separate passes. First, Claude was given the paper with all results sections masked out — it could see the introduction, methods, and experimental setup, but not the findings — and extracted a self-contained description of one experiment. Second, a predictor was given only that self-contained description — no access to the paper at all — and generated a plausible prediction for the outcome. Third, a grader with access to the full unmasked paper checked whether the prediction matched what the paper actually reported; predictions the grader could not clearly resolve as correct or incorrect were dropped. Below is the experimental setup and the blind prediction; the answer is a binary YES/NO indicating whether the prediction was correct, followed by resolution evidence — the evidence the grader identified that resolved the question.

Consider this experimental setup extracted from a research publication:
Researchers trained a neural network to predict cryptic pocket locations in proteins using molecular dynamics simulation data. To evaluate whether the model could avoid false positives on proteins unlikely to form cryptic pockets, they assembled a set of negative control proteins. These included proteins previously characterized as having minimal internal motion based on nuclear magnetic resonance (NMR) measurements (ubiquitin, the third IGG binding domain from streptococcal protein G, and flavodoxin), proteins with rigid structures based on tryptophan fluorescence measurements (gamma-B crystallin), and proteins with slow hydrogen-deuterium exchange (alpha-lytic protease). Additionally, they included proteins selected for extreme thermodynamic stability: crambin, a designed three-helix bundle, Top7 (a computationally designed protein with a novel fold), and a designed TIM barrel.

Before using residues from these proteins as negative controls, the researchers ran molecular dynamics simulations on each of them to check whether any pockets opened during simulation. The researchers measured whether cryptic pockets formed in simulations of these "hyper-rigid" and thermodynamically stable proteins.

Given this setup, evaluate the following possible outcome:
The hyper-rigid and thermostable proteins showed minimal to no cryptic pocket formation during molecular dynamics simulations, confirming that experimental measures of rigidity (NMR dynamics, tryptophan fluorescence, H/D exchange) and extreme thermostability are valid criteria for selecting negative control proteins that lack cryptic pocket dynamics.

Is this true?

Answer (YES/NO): YES